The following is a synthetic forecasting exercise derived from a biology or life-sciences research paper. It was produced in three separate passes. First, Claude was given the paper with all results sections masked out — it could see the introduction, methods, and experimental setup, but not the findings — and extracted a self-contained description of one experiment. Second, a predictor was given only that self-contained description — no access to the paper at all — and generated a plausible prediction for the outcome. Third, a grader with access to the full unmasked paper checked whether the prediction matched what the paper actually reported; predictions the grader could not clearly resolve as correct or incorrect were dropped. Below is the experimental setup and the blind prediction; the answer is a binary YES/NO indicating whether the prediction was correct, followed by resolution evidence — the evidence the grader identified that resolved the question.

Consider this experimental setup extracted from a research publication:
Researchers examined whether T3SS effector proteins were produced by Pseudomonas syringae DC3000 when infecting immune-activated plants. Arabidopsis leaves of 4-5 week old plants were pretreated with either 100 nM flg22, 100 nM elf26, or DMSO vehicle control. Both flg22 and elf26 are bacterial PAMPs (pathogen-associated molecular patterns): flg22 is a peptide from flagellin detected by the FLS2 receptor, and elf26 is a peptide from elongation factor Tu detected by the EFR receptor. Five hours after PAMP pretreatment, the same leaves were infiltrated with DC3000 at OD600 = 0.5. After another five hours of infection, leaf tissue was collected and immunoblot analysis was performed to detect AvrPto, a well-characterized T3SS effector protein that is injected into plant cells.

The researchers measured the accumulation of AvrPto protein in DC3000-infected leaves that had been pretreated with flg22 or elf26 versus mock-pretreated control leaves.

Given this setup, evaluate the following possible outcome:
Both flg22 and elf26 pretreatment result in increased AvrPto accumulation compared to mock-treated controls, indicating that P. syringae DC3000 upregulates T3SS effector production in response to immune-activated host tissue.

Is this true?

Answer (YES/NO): NO